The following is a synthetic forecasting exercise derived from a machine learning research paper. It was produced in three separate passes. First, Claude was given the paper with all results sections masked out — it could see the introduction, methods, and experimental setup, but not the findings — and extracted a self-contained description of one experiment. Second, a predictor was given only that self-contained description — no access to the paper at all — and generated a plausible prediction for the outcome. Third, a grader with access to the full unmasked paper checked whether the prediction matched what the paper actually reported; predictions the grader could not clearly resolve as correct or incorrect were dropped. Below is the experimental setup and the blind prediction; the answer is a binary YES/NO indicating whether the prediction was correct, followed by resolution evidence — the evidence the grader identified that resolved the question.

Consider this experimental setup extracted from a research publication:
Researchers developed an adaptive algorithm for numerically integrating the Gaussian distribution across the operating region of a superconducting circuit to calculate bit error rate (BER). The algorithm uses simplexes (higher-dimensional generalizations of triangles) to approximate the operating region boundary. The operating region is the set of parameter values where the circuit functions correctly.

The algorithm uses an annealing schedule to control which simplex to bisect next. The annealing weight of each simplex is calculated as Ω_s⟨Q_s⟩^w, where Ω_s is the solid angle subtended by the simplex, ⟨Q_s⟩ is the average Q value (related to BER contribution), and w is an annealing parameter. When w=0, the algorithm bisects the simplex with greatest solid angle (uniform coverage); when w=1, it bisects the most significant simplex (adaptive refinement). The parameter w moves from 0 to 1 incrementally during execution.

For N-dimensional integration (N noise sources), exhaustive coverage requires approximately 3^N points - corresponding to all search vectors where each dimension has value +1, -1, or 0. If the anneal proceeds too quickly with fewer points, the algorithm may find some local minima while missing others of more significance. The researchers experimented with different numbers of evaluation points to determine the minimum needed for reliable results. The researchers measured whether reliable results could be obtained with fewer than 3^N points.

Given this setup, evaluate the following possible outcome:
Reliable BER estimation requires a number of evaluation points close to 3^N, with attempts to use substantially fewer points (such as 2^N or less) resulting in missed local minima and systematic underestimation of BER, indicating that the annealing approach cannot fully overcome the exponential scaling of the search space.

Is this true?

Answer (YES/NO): NO